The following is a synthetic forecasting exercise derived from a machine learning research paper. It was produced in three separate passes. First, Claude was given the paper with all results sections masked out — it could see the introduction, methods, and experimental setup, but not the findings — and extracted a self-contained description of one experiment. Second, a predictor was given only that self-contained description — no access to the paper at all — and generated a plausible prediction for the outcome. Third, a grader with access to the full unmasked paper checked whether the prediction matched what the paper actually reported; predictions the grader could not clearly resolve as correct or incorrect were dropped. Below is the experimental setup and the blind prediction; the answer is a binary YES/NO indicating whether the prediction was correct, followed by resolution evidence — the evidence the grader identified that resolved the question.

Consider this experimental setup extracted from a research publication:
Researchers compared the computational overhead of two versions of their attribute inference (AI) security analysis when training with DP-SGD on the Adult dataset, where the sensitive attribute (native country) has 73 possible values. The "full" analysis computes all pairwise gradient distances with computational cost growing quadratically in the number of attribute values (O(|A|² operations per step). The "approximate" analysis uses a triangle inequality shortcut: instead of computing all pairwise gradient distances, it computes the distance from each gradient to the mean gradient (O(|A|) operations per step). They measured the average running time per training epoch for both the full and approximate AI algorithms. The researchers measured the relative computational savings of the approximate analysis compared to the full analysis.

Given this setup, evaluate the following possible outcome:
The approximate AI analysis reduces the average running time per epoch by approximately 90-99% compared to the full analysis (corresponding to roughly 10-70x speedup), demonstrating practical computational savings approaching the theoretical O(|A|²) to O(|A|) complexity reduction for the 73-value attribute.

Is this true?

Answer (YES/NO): YES